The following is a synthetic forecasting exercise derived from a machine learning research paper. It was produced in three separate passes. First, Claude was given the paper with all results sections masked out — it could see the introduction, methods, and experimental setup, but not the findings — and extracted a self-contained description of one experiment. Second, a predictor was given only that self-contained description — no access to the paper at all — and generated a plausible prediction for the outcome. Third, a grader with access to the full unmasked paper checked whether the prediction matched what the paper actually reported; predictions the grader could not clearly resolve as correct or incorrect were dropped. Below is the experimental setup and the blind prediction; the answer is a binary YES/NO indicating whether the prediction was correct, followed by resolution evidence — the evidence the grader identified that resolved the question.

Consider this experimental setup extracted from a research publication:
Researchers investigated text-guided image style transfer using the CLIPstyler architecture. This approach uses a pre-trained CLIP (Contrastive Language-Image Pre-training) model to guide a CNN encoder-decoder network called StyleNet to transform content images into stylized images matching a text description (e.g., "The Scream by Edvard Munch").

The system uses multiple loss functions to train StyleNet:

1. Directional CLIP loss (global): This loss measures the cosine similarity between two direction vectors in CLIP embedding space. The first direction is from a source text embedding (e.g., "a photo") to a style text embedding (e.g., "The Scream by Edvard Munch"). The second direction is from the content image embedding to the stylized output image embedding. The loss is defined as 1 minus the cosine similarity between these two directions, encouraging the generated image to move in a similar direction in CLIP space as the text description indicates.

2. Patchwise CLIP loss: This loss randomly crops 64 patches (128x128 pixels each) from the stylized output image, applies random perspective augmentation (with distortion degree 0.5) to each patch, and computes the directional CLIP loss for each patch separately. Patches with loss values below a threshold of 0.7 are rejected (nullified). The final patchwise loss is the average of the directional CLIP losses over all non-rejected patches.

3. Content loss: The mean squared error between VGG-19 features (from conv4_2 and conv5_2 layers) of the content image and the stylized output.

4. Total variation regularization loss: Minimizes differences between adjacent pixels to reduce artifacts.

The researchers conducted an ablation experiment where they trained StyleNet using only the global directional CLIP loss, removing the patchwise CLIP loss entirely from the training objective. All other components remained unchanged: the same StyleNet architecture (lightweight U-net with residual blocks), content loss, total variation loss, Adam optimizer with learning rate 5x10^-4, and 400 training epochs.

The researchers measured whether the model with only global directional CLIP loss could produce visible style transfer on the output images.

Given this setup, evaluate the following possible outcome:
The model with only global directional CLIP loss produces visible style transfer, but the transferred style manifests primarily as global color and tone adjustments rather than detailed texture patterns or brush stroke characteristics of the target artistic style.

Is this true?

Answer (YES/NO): NO